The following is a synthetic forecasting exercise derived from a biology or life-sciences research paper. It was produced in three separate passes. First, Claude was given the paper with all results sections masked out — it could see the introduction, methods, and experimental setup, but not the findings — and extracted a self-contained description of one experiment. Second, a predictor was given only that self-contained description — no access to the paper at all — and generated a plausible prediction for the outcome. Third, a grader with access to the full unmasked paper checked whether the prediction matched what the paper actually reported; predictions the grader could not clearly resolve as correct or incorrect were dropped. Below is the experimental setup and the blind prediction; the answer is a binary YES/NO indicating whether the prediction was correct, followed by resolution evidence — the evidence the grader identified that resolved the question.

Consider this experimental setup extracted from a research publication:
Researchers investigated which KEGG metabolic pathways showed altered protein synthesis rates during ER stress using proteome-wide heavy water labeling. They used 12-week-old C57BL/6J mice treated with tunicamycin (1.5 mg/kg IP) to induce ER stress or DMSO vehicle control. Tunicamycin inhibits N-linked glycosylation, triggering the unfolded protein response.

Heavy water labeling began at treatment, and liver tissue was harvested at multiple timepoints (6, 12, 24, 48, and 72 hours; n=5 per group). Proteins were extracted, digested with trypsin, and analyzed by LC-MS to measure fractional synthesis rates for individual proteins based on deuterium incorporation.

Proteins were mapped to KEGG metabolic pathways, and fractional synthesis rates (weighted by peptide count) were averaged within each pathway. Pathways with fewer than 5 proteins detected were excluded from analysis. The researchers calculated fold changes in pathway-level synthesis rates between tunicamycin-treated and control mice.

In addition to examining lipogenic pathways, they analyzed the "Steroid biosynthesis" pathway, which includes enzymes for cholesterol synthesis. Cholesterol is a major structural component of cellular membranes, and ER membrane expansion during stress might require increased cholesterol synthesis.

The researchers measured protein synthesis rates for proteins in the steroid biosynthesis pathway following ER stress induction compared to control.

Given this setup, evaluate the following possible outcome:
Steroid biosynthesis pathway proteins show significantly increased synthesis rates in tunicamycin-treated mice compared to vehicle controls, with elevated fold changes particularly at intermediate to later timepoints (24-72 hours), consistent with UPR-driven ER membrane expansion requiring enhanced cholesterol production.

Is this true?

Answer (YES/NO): NO